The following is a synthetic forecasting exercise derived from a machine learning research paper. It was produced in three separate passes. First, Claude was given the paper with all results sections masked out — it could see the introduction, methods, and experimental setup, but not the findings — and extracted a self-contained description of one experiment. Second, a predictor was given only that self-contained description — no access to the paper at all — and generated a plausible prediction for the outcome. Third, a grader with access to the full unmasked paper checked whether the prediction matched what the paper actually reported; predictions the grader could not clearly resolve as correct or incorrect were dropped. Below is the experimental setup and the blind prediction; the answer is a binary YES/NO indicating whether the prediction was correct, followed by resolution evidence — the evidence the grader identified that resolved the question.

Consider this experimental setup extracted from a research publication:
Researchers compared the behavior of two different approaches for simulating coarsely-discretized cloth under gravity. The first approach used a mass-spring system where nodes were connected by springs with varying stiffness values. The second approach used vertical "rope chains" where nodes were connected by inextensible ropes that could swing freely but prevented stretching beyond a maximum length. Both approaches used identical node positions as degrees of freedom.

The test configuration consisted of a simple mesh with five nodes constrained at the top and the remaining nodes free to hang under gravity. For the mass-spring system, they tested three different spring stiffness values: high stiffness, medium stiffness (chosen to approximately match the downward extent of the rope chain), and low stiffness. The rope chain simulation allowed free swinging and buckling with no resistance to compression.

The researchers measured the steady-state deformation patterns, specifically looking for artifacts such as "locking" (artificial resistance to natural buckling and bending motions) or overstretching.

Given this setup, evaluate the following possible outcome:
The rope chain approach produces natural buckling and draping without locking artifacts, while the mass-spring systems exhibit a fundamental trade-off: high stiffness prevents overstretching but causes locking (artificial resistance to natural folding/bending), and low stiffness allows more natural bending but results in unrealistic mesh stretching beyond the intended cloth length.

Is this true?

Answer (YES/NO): YES